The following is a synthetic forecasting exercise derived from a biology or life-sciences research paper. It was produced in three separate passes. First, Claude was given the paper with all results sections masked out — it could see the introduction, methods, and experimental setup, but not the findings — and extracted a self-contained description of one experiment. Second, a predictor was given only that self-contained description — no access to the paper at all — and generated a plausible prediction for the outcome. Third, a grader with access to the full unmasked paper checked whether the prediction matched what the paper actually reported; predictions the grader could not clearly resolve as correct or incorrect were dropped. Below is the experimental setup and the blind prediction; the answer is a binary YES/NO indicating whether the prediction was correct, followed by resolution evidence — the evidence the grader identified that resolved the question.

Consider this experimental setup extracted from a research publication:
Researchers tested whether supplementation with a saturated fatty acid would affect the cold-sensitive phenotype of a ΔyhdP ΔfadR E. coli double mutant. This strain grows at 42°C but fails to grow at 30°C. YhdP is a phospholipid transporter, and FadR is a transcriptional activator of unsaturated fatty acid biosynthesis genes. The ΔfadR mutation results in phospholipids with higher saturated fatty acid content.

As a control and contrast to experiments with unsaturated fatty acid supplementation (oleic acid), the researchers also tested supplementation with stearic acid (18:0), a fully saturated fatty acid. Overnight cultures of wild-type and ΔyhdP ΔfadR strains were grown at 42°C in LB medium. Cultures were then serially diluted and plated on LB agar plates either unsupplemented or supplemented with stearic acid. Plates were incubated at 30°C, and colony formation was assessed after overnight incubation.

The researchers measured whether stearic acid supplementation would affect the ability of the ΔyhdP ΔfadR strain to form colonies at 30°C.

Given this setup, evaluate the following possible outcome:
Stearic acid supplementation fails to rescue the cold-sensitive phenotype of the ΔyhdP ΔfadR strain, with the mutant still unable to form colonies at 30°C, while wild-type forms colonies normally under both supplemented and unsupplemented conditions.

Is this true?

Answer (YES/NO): YES